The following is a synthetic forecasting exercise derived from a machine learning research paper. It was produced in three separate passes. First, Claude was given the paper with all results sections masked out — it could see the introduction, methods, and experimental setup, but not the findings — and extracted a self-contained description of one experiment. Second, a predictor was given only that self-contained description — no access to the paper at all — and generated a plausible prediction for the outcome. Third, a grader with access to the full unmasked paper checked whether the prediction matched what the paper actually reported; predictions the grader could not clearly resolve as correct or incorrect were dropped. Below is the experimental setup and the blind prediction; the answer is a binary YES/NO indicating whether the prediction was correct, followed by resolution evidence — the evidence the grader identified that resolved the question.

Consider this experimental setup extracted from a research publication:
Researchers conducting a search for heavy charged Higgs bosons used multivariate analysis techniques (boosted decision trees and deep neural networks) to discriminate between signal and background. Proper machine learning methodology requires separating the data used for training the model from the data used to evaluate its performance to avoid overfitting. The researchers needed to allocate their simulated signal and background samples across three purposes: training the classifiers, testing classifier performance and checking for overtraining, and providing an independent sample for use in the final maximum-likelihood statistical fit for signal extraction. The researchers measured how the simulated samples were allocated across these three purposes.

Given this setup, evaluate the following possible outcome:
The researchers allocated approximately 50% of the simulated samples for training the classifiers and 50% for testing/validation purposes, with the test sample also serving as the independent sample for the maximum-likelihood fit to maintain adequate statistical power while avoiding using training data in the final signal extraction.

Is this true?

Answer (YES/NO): NO